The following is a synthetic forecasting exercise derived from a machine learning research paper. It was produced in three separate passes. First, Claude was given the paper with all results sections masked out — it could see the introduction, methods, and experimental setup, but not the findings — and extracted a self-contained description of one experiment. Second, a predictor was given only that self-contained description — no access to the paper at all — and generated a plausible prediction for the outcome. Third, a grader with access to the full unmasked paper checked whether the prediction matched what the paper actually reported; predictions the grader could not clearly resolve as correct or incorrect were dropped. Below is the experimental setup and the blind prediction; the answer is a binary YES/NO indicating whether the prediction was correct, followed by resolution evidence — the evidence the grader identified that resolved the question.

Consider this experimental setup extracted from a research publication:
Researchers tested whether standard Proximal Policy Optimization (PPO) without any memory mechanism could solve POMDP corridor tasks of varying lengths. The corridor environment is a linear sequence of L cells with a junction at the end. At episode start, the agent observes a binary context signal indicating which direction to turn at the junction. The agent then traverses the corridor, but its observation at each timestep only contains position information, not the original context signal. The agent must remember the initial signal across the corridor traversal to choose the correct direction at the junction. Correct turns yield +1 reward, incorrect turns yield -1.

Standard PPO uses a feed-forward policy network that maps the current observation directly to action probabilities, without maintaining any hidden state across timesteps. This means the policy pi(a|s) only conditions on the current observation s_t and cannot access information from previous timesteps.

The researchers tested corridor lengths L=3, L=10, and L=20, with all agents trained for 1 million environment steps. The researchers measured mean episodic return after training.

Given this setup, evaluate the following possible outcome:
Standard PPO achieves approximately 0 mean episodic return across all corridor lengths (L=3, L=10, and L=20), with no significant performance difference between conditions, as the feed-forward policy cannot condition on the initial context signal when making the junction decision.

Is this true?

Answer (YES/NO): YES